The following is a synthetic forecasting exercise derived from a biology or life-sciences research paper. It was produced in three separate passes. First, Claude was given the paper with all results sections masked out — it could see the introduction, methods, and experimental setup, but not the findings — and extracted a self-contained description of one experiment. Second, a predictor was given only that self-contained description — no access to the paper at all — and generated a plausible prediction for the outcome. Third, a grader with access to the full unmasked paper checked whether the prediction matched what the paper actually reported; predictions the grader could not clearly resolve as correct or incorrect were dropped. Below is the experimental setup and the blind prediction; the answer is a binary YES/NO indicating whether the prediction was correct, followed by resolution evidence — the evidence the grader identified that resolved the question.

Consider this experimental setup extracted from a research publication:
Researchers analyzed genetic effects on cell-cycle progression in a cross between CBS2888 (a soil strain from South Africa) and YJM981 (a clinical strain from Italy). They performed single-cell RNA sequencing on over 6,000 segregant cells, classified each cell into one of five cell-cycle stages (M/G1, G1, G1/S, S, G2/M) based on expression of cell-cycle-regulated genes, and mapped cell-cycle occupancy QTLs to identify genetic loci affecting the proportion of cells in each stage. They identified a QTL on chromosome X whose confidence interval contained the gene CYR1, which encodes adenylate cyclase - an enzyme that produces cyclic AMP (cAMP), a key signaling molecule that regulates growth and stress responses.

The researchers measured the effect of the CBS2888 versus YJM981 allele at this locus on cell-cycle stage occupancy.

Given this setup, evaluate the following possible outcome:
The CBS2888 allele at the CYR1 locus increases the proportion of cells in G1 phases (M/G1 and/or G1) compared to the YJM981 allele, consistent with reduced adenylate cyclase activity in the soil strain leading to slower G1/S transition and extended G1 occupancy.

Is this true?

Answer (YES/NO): YES